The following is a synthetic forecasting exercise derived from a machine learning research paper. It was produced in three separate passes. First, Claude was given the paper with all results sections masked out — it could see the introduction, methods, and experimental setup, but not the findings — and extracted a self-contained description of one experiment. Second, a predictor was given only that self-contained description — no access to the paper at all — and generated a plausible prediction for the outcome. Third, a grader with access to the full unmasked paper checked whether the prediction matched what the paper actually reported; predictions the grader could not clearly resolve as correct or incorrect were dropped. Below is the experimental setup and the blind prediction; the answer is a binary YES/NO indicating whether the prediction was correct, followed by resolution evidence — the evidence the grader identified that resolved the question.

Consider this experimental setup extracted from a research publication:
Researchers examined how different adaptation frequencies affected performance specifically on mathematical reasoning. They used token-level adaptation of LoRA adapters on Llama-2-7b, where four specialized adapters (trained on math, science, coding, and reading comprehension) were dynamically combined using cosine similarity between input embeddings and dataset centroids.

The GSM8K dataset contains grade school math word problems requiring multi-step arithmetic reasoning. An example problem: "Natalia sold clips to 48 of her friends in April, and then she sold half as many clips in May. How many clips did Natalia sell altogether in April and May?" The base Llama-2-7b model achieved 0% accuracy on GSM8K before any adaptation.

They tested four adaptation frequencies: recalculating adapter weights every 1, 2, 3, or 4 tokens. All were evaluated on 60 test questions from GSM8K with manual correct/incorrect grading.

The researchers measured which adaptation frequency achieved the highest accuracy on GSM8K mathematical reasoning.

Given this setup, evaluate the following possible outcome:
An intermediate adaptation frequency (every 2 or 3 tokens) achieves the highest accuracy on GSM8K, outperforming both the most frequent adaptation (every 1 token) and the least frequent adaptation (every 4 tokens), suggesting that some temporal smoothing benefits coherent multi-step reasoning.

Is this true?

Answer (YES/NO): YES